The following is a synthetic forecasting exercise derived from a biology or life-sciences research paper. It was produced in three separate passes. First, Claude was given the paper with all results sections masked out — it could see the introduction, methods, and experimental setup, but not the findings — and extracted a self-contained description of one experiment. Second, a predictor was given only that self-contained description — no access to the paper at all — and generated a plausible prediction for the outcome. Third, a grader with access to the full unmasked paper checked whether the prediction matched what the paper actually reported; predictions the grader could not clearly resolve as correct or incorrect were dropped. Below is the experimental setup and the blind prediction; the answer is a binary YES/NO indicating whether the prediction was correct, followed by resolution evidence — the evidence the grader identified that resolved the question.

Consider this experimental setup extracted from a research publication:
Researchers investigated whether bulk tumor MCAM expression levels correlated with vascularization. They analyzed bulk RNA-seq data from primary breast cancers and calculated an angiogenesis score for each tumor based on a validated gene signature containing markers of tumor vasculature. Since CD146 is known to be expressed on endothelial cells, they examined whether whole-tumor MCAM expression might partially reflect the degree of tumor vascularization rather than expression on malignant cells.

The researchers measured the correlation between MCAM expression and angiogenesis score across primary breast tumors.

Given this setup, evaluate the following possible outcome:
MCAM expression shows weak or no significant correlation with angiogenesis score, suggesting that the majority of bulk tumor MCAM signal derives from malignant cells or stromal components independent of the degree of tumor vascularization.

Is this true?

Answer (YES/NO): NO